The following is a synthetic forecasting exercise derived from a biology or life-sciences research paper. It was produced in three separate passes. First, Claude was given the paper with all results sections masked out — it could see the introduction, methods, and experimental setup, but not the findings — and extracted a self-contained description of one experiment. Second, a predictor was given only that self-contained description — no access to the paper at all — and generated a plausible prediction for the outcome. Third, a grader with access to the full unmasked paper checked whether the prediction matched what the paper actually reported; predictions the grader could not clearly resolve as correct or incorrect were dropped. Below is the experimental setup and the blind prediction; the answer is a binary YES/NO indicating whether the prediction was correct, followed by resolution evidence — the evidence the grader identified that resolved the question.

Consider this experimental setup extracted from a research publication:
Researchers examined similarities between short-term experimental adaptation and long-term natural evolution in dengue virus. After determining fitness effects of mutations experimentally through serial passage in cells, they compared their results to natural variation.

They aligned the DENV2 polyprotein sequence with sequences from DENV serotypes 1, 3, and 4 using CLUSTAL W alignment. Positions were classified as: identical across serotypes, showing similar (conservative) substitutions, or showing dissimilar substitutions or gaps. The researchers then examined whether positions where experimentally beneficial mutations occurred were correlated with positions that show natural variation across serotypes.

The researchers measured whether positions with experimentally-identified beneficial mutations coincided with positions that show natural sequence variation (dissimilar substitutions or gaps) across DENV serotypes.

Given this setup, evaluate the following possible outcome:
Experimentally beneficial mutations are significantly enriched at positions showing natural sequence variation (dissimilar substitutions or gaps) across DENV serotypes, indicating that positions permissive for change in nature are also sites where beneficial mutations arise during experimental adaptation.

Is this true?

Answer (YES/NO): YES